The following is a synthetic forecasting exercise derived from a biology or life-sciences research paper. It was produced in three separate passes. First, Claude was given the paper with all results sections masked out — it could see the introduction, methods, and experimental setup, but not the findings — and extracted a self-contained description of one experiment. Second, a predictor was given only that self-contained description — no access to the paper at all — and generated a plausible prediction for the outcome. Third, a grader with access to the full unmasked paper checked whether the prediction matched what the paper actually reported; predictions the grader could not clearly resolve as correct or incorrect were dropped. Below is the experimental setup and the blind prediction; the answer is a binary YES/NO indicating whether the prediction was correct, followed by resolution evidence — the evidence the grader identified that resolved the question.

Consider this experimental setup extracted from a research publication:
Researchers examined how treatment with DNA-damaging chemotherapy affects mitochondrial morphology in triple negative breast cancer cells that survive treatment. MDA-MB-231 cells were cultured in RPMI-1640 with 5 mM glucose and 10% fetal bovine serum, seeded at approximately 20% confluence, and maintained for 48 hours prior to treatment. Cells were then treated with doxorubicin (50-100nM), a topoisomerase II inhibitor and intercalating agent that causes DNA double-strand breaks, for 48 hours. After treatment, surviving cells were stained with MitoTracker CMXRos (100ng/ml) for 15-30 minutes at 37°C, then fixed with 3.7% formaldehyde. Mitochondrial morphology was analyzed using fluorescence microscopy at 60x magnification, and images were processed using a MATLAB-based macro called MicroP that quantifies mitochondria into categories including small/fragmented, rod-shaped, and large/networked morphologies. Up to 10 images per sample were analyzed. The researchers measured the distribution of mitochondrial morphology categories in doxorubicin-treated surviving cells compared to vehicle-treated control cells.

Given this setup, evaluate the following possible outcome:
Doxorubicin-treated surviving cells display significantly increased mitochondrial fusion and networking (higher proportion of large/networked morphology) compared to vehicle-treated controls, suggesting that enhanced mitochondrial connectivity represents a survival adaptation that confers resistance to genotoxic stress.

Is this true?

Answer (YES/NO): YES